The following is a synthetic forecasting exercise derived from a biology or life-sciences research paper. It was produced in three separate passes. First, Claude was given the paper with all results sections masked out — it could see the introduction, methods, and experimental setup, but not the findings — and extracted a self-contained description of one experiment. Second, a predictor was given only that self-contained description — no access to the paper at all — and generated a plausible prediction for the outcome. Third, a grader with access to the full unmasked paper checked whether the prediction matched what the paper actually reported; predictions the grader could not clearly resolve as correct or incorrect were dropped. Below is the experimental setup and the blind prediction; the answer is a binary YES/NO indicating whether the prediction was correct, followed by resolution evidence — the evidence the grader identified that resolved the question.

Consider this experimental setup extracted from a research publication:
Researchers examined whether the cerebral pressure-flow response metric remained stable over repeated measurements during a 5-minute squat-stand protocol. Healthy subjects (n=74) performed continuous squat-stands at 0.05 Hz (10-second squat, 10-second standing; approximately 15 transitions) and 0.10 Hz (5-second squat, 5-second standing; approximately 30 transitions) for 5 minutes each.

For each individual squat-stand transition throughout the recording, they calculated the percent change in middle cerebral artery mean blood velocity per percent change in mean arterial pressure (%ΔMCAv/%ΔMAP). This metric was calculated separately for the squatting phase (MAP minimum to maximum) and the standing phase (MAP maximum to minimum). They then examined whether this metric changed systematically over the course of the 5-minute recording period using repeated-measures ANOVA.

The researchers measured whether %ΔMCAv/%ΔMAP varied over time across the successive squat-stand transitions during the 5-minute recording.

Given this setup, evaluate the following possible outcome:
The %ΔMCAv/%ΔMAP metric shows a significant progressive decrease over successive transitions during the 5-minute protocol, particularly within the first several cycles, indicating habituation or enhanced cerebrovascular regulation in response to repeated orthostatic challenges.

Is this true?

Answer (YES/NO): NO